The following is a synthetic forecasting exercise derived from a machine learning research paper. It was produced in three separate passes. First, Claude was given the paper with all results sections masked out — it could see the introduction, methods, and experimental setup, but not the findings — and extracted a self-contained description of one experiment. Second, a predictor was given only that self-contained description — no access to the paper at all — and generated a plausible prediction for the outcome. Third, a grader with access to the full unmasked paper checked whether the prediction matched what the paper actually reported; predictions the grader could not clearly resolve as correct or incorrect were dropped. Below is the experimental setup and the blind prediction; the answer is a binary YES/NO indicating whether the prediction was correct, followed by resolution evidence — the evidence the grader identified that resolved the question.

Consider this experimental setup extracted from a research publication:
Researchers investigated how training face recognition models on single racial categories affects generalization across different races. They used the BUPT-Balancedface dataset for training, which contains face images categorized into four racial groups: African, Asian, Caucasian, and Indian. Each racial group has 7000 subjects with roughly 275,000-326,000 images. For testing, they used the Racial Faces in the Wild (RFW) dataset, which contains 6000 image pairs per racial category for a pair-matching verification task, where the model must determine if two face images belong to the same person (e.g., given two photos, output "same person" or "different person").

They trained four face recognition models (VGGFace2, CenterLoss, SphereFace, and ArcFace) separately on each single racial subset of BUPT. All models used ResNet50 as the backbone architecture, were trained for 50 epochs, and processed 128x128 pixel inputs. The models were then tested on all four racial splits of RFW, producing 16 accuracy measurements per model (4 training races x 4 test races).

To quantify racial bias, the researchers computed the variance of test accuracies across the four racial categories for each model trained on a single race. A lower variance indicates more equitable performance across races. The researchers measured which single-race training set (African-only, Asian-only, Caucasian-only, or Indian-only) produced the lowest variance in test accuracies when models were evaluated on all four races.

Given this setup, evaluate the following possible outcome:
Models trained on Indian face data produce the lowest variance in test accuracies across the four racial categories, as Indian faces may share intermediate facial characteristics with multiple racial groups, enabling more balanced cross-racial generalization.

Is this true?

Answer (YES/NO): NO